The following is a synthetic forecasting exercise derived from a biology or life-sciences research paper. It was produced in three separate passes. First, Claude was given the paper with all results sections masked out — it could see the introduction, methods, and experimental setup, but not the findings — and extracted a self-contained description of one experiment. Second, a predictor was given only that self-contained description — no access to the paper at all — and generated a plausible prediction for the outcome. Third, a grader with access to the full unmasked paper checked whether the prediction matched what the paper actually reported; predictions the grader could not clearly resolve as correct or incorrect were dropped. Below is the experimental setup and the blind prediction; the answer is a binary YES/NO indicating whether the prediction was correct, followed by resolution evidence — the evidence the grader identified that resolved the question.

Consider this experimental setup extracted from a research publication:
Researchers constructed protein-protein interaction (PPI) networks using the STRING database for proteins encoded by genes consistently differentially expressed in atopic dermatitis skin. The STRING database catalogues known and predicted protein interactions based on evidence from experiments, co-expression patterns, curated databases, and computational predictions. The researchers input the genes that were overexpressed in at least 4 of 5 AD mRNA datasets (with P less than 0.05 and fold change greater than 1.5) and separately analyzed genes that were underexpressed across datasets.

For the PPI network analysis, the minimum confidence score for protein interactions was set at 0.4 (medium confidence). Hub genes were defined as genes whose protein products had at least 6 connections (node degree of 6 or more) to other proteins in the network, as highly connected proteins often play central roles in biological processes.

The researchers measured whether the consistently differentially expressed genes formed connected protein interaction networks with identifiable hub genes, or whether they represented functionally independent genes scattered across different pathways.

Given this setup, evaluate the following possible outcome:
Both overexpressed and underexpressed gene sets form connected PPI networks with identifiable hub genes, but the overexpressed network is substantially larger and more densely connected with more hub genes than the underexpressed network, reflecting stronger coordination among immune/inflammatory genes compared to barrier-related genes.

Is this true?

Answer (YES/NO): NO